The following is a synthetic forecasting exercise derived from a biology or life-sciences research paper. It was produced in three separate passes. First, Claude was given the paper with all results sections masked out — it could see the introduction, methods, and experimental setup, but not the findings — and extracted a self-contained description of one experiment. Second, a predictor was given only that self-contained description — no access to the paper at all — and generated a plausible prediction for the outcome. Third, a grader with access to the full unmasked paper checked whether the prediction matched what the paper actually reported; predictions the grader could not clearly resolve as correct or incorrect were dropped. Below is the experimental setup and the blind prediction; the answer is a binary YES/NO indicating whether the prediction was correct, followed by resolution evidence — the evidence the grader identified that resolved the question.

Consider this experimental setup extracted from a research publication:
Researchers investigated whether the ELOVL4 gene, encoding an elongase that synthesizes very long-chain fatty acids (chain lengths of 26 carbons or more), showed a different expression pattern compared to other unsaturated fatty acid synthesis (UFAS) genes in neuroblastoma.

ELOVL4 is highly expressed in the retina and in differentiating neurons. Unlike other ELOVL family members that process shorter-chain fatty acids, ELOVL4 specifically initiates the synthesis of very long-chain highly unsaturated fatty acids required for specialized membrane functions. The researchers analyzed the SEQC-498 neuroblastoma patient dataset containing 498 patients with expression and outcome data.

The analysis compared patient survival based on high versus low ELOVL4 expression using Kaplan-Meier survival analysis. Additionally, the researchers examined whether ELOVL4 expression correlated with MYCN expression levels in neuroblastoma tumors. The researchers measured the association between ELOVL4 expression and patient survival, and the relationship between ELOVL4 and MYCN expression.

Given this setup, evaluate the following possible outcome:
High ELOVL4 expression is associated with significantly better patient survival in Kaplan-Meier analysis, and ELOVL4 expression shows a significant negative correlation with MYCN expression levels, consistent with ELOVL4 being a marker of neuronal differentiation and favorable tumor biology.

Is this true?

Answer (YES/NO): YES